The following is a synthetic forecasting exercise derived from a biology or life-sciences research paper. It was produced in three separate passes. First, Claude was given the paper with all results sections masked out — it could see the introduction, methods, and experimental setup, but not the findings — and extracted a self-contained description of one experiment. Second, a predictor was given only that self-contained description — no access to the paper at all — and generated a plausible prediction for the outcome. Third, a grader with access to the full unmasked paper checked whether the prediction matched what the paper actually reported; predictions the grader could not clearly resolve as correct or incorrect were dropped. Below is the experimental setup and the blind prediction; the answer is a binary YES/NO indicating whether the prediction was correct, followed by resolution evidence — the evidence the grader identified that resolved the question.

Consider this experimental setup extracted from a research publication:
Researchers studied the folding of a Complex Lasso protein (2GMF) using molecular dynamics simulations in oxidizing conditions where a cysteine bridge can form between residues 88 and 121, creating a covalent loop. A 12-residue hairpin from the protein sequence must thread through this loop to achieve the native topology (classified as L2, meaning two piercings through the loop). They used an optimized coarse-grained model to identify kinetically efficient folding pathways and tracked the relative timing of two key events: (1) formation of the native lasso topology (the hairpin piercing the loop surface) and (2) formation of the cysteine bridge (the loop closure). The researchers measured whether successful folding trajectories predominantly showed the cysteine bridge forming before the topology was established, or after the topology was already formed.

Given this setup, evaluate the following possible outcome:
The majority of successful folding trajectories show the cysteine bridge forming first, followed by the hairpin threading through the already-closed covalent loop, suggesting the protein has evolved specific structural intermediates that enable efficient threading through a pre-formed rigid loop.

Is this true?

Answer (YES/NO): NO